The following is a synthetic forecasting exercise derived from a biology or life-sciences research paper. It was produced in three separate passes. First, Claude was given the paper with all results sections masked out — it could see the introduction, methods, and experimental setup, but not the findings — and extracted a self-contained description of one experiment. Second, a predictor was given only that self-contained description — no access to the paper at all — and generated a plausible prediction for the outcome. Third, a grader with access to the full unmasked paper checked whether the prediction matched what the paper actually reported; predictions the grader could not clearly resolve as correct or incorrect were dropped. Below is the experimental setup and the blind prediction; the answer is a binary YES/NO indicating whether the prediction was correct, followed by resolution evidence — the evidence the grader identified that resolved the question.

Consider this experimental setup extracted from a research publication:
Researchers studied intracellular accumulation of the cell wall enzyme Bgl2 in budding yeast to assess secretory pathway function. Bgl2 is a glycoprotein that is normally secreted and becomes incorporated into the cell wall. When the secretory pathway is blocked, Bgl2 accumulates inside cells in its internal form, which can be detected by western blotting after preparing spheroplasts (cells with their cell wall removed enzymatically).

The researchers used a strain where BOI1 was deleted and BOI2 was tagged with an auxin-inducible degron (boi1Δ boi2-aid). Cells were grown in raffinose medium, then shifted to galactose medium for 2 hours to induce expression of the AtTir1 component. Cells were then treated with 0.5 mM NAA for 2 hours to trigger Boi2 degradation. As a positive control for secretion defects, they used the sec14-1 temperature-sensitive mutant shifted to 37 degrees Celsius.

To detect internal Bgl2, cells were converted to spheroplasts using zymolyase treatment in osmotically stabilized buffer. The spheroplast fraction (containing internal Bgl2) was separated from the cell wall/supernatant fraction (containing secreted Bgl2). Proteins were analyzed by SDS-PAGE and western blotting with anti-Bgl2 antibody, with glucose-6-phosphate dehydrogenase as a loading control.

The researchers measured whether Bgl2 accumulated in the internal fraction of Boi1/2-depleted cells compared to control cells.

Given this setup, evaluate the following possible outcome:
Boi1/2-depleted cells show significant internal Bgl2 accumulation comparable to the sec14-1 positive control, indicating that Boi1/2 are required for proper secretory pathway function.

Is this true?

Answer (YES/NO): YES